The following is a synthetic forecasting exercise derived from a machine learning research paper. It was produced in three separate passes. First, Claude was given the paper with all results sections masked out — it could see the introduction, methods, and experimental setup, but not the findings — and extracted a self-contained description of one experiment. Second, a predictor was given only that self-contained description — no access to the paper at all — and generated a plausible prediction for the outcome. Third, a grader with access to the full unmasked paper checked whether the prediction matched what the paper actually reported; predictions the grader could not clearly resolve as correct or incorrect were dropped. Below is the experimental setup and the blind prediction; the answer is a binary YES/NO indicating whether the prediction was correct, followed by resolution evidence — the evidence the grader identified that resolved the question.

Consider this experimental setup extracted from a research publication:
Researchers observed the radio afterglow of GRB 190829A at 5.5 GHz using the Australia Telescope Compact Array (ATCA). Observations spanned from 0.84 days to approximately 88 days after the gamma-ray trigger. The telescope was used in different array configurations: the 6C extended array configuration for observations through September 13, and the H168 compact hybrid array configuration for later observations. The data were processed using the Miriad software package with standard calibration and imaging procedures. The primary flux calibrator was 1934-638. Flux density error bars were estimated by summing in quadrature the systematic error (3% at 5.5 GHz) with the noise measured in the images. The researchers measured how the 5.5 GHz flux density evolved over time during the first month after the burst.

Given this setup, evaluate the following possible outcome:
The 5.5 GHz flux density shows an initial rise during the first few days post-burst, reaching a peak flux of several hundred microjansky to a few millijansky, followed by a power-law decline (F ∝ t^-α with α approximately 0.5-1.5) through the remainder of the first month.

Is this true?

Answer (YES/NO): YES